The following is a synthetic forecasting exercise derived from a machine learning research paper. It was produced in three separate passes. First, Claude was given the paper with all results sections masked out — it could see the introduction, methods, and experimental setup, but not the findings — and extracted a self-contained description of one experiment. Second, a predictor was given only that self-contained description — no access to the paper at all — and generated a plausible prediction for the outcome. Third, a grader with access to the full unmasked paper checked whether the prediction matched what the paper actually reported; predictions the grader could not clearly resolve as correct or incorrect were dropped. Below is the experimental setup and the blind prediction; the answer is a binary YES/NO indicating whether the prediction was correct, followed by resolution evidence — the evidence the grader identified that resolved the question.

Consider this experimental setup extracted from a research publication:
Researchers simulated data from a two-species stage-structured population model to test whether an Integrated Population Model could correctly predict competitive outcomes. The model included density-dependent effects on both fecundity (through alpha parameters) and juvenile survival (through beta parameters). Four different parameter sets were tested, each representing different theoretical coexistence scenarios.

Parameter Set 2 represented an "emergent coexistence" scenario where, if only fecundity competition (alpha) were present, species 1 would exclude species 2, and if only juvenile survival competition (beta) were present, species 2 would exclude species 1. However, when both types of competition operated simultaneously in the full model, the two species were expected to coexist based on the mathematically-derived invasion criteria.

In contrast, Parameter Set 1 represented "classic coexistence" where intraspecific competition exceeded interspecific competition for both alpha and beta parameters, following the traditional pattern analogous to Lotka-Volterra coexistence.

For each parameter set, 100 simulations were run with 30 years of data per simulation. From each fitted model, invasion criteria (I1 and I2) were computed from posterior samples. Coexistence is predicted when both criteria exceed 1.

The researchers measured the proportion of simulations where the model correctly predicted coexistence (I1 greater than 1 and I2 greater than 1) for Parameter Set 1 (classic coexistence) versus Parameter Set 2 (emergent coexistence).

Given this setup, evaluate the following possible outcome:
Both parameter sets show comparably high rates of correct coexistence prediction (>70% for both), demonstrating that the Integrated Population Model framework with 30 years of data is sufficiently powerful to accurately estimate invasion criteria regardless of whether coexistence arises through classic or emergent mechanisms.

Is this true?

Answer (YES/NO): YES